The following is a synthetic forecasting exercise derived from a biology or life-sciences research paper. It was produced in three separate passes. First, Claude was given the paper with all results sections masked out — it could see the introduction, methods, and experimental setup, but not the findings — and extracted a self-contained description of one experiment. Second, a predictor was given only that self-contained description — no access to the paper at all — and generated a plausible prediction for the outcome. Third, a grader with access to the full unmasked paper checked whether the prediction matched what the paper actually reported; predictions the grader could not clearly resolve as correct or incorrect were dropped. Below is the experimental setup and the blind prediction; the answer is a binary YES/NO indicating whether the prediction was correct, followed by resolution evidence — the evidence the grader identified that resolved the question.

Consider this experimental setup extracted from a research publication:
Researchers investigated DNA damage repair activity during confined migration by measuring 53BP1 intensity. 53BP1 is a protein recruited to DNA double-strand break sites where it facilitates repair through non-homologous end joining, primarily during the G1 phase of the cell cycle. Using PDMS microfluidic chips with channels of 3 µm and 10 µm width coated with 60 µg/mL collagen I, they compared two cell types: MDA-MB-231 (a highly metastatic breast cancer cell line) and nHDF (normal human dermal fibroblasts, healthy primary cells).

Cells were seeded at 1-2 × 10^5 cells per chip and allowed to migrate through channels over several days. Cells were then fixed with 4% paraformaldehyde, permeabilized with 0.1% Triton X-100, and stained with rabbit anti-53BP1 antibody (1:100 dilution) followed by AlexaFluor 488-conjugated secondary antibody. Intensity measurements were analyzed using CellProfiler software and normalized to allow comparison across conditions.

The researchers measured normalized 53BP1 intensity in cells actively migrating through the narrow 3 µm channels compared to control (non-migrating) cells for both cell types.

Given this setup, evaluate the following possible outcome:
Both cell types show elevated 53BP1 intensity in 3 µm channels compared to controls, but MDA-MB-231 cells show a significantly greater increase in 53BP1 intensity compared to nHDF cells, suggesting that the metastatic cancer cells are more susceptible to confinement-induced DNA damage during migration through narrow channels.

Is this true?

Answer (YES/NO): NO